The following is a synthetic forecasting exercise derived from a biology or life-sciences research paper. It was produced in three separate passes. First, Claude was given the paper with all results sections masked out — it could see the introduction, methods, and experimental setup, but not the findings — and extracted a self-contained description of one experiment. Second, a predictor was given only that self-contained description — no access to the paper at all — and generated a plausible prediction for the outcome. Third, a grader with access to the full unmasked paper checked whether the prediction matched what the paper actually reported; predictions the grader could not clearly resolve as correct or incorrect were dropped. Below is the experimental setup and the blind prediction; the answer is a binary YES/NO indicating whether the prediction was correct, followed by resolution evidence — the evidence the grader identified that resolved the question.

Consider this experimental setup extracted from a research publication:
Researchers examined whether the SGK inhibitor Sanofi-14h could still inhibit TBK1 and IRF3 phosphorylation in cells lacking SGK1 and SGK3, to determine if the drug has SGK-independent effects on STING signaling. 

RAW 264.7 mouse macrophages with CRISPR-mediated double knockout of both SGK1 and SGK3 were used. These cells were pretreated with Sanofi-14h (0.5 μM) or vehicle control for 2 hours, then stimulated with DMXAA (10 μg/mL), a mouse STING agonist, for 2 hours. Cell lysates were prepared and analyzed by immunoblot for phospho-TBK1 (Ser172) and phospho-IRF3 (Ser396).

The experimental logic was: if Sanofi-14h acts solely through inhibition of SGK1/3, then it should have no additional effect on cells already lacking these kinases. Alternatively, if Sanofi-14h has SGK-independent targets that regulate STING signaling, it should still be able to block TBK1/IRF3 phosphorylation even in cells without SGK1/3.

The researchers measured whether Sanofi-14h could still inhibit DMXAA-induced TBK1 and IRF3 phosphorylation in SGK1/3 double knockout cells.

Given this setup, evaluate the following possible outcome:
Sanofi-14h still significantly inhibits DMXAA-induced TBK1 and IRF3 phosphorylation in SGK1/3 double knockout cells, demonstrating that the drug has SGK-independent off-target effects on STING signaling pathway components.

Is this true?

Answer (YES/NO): YES